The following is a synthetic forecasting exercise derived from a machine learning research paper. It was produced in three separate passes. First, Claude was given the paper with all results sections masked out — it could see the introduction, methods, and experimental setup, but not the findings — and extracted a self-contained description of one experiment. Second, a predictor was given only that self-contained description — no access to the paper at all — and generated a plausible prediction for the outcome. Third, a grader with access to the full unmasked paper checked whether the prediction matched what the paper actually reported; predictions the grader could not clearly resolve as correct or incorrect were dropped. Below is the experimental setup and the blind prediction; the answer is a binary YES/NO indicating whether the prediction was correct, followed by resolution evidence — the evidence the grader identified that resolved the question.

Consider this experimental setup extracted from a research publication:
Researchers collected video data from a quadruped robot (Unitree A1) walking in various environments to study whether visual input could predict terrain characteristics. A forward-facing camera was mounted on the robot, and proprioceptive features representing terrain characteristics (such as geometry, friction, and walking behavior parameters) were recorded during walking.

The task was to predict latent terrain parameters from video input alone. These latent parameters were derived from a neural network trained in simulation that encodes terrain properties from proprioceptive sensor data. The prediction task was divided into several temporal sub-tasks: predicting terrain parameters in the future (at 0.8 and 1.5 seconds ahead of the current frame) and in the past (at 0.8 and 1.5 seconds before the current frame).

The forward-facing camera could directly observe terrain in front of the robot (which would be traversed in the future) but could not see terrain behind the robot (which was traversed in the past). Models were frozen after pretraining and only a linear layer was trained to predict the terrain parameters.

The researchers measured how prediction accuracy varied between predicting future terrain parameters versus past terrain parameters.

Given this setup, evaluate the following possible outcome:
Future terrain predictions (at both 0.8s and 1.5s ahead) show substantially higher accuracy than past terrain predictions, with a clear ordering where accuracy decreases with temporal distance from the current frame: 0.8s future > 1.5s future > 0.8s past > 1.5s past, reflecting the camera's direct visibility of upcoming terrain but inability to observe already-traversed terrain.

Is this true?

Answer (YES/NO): NO